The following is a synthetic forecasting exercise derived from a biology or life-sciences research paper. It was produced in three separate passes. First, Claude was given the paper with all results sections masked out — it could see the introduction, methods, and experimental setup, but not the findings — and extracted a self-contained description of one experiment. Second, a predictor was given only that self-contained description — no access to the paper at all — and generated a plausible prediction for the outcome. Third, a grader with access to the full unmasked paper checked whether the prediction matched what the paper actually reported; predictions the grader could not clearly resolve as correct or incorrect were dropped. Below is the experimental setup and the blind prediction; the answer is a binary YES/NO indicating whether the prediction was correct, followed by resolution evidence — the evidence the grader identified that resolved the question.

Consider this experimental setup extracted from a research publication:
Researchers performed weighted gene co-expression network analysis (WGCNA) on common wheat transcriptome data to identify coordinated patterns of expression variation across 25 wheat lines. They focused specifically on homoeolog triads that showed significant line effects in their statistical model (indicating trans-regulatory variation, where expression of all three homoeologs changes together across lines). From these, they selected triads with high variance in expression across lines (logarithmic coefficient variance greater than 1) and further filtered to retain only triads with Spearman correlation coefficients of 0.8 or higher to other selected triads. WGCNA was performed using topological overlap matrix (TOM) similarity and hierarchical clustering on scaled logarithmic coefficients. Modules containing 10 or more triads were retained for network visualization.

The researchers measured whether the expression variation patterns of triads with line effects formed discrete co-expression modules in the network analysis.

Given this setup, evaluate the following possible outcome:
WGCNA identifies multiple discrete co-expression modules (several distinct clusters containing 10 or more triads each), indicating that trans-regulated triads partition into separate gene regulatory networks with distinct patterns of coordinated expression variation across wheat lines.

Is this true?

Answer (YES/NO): YES